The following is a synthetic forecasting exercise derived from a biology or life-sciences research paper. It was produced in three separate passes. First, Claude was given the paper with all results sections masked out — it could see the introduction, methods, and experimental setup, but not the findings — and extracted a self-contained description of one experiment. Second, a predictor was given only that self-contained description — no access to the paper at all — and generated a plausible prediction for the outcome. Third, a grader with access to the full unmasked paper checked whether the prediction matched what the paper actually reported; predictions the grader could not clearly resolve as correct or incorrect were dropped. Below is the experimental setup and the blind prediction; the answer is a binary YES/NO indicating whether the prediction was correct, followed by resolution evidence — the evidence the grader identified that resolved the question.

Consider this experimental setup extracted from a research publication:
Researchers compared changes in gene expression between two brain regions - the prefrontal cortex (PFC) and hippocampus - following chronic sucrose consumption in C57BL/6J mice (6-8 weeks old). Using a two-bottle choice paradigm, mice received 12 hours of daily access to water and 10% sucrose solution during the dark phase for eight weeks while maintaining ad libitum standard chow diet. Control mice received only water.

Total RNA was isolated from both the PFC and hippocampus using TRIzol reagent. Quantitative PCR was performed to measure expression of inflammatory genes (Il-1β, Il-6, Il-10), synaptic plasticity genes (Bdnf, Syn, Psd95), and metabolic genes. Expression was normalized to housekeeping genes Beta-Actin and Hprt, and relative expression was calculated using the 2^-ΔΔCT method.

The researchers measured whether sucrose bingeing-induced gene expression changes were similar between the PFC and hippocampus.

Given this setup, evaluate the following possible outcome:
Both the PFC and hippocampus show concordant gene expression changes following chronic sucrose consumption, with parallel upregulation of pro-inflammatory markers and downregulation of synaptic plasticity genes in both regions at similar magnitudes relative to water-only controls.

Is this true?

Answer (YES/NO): NO